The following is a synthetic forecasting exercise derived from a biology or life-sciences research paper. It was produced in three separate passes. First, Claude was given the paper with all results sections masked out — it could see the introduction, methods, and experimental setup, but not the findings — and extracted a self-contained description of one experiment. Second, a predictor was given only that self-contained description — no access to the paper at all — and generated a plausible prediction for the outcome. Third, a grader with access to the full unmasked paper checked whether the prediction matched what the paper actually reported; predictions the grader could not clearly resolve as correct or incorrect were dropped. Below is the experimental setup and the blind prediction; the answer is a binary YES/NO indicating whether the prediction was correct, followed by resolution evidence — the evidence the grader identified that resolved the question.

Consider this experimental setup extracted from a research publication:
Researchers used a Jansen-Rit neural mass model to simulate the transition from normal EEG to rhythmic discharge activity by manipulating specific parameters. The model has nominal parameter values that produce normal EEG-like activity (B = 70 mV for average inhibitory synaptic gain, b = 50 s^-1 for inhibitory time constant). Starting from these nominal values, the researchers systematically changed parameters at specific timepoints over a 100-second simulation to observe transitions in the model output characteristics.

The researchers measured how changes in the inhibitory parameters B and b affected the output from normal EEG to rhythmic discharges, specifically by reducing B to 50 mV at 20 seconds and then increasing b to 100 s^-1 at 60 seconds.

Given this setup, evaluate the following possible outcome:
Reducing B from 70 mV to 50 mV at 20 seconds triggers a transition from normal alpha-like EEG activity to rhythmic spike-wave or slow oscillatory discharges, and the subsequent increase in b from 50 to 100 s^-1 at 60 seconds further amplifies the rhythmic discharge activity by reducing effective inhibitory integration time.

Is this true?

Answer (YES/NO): NO